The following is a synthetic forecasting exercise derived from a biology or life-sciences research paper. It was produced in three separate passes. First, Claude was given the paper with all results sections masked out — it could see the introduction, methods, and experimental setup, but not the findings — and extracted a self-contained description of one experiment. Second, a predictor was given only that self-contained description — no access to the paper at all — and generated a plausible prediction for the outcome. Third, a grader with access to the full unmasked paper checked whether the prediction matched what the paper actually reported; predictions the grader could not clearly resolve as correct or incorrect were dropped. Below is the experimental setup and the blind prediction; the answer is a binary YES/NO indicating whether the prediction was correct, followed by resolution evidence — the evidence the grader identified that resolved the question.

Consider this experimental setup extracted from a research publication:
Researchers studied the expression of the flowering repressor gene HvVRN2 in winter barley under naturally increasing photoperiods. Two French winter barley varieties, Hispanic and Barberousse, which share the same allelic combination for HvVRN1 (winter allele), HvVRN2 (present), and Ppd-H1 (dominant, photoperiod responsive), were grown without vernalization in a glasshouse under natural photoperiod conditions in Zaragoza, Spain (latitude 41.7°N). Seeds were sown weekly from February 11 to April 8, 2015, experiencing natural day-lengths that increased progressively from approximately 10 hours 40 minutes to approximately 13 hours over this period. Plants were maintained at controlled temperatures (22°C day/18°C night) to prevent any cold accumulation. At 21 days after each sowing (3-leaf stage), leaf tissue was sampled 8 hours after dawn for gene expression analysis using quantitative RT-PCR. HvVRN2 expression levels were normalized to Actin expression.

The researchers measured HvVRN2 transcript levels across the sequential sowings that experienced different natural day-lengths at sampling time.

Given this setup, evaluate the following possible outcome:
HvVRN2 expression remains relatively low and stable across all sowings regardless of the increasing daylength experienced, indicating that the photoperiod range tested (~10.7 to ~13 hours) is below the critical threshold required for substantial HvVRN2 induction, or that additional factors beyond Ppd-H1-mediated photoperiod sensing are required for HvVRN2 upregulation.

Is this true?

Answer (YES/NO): NO